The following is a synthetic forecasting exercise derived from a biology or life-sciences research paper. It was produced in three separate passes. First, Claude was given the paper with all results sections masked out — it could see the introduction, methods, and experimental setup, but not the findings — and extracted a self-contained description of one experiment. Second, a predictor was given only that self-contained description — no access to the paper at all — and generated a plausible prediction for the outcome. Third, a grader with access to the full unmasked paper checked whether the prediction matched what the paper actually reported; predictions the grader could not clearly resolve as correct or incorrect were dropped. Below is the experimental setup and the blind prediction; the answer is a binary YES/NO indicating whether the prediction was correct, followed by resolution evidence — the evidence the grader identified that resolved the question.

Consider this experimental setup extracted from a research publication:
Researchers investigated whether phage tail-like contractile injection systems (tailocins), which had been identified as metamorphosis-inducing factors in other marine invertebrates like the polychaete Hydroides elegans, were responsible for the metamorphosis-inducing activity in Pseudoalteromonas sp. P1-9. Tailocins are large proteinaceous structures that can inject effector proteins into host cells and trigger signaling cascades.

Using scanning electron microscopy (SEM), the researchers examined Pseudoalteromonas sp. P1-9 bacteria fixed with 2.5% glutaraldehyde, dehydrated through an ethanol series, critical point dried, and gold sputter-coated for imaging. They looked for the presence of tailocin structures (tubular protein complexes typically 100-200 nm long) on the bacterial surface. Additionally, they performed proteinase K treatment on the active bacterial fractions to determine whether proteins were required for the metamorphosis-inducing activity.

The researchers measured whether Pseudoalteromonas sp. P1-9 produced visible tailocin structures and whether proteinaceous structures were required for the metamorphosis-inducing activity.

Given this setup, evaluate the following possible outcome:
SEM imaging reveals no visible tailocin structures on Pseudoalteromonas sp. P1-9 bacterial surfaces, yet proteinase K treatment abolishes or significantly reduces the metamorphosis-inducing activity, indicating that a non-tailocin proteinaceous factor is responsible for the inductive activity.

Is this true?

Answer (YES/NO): NO